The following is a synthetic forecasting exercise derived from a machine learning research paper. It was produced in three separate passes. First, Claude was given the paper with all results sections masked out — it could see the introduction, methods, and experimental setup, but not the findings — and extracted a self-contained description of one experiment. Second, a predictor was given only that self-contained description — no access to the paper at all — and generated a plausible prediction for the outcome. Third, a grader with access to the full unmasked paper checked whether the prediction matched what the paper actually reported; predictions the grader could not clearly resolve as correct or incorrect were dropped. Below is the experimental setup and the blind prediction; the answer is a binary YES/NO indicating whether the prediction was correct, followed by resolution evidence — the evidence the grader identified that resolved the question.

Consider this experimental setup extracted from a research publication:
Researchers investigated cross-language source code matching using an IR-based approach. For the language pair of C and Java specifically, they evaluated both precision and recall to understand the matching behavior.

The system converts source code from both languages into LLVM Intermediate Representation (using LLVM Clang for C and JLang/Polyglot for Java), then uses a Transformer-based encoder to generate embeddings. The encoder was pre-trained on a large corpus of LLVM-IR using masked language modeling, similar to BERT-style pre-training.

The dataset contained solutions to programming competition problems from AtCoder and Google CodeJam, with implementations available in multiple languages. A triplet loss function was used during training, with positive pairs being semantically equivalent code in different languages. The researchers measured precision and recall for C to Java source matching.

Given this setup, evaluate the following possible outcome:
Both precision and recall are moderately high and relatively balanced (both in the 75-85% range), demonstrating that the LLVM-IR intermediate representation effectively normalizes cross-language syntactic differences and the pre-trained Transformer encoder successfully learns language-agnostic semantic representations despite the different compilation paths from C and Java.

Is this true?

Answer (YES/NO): NO